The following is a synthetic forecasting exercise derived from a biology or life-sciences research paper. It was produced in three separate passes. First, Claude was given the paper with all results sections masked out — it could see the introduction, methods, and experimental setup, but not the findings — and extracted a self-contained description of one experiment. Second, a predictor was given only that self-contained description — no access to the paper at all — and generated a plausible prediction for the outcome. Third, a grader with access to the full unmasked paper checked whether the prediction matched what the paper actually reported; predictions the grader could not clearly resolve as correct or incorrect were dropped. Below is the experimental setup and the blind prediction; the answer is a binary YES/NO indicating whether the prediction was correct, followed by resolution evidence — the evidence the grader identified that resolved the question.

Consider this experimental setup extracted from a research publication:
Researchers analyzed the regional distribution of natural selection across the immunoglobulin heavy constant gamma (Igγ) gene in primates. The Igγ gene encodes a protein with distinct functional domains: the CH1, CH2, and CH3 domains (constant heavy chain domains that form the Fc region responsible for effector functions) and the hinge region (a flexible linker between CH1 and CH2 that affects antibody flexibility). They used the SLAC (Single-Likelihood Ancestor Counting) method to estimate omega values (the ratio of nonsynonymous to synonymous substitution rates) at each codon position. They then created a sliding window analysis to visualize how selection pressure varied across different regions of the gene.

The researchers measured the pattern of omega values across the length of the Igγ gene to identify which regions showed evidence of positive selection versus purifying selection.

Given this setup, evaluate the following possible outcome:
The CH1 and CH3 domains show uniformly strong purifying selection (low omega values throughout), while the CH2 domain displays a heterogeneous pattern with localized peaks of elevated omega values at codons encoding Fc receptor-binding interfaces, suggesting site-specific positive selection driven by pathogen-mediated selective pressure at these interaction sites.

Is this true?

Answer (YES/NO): NO